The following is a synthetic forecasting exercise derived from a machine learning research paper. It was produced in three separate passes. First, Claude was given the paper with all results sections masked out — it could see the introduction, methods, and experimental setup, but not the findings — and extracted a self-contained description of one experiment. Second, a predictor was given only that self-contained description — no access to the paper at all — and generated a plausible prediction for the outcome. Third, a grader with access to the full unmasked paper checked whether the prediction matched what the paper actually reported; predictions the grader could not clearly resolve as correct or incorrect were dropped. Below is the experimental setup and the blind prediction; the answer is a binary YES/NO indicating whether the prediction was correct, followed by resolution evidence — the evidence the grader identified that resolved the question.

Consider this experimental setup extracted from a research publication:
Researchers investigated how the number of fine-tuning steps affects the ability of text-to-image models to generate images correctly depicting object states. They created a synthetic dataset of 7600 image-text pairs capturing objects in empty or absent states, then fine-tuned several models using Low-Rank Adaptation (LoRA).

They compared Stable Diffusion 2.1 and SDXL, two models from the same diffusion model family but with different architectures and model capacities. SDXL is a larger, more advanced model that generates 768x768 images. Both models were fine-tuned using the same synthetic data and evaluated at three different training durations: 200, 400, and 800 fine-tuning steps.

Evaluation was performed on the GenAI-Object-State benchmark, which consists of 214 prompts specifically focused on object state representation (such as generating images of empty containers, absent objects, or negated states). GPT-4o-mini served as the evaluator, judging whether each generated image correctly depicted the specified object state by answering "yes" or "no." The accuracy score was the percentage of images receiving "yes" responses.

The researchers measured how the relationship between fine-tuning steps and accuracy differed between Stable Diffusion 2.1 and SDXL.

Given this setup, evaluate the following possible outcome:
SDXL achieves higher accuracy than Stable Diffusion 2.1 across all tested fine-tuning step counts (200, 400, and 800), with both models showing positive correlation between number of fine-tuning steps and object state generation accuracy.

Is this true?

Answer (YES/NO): NO